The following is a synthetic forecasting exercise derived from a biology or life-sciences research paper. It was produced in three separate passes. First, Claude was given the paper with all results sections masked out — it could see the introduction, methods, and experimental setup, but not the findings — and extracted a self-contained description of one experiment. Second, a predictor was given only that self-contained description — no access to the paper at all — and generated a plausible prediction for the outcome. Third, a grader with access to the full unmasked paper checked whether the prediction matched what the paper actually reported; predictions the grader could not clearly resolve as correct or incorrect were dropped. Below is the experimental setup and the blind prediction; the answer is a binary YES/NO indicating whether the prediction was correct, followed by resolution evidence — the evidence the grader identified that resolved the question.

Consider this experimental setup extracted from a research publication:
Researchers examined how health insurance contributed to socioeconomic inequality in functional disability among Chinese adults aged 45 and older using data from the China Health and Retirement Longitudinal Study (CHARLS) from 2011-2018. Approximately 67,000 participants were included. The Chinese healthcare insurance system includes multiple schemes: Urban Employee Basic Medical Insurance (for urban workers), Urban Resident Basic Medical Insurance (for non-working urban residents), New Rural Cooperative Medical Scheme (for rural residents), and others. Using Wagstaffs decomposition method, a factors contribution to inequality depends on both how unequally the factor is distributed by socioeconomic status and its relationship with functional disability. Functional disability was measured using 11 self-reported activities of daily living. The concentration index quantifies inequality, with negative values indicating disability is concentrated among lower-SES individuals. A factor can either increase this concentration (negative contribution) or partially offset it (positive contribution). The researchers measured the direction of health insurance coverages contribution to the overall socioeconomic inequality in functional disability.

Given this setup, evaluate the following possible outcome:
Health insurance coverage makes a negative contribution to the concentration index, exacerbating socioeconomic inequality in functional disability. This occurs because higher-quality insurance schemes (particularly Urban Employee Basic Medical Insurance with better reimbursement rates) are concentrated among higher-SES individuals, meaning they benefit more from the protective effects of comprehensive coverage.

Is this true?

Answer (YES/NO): NO